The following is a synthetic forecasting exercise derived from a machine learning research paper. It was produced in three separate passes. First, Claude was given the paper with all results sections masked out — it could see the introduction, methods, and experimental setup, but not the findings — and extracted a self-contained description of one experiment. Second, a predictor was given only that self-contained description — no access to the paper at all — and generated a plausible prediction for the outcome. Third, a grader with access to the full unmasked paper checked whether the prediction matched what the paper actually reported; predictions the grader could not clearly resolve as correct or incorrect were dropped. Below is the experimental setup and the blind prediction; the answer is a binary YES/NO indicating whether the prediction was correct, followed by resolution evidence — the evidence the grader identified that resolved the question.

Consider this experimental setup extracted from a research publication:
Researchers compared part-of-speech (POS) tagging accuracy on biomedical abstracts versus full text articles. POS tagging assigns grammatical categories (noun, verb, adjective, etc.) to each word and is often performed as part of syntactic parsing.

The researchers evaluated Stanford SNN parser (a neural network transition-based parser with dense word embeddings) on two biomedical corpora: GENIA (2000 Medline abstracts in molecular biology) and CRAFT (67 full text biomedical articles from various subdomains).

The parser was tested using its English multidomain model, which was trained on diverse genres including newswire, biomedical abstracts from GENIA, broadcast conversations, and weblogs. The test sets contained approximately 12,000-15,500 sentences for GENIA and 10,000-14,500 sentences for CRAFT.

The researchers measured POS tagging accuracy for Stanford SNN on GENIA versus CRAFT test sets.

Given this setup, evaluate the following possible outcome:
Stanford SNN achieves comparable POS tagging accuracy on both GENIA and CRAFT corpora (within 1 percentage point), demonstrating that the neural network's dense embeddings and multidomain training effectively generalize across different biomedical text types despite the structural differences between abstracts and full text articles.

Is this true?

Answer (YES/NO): NO